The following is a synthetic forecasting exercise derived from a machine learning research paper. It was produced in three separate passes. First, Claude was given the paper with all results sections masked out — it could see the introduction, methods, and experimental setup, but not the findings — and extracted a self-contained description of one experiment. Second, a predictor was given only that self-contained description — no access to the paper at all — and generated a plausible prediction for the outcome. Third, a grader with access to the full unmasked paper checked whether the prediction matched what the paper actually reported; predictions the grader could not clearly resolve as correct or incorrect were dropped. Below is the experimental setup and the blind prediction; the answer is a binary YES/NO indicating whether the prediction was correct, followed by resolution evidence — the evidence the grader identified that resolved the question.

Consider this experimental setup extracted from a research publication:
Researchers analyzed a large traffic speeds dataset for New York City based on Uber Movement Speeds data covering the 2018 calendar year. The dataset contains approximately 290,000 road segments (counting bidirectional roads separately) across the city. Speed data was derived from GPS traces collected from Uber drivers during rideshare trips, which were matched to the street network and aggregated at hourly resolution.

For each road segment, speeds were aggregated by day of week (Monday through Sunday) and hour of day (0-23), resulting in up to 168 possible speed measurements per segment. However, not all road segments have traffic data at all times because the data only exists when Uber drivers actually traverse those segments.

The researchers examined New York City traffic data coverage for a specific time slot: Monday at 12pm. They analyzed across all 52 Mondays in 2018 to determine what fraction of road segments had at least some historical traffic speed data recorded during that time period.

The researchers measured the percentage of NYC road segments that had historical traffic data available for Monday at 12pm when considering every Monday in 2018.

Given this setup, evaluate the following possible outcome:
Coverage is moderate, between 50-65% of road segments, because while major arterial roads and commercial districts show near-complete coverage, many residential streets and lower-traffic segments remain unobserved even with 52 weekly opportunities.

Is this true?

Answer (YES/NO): NO